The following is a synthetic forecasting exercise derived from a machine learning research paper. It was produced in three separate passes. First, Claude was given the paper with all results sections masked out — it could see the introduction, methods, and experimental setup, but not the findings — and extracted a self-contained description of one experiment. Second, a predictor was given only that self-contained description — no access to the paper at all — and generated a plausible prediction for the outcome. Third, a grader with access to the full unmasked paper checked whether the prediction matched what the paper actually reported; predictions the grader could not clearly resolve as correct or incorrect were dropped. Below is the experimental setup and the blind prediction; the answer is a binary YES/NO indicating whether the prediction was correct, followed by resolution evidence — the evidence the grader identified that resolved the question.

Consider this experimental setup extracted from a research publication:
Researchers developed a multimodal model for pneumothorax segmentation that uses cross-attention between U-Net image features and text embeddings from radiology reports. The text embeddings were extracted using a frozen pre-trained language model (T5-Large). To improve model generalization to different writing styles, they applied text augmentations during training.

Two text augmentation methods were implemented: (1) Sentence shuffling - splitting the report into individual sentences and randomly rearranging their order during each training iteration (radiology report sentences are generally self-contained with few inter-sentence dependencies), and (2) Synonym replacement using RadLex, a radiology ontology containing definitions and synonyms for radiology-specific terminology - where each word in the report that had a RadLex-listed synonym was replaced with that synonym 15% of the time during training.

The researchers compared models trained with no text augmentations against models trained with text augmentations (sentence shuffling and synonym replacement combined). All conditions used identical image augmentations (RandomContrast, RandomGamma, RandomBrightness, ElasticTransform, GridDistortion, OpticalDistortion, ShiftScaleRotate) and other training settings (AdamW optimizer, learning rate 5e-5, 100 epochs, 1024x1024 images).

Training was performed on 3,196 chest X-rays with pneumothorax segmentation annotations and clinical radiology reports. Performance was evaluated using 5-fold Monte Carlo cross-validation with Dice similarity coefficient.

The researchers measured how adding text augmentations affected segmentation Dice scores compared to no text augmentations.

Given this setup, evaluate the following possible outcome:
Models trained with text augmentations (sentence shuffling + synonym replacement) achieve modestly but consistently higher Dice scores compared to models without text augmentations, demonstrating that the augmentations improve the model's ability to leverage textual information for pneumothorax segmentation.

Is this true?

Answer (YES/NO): NO